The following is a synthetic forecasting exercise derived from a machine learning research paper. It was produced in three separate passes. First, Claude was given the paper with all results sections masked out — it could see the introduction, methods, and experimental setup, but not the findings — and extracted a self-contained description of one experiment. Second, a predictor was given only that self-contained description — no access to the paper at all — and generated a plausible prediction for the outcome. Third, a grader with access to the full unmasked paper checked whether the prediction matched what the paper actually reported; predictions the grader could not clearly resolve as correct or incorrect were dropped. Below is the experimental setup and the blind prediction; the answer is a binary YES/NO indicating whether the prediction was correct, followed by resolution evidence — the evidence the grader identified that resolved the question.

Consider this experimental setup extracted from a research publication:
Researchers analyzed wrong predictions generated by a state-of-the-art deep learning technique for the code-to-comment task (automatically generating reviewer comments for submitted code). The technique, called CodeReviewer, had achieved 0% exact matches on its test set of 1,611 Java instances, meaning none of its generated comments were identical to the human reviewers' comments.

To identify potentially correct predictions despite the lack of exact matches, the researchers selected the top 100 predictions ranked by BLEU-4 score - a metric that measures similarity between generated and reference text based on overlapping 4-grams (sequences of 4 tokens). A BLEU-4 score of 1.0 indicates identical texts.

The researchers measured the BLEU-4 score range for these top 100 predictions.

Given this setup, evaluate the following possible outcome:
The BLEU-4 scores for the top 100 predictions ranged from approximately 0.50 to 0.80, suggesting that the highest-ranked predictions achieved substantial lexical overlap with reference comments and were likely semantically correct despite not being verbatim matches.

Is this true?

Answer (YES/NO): NO